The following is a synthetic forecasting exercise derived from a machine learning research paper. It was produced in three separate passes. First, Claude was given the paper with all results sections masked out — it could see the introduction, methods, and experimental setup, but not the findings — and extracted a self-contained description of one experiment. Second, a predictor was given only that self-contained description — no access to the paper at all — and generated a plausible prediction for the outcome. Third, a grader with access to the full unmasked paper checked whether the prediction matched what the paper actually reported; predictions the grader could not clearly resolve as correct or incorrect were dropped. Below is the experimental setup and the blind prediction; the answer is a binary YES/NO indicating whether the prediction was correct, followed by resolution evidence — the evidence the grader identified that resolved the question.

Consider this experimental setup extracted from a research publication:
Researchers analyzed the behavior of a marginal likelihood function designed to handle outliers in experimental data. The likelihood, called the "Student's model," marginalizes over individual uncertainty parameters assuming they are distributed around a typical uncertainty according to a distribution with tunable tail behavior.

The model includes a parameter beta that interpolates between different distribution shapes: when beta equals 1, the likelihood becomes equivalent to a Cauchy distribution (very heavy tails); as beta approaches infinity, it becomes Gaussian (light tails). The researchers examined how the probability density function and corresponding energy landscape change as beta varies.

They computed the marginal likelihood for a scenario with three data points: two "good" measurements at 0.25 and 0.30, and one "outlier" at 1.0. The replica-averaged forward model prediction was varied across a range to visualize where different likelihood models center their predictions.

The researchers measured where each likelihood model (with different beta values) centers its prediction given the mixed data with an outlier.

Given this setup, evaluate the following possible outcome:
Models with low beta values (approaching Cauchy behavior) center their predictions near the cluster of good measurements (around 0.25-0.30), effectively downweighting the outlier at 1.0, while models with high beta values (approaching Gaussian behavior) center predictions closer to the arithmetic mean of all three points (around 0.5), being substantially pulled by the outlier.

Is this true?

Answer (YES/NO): YES